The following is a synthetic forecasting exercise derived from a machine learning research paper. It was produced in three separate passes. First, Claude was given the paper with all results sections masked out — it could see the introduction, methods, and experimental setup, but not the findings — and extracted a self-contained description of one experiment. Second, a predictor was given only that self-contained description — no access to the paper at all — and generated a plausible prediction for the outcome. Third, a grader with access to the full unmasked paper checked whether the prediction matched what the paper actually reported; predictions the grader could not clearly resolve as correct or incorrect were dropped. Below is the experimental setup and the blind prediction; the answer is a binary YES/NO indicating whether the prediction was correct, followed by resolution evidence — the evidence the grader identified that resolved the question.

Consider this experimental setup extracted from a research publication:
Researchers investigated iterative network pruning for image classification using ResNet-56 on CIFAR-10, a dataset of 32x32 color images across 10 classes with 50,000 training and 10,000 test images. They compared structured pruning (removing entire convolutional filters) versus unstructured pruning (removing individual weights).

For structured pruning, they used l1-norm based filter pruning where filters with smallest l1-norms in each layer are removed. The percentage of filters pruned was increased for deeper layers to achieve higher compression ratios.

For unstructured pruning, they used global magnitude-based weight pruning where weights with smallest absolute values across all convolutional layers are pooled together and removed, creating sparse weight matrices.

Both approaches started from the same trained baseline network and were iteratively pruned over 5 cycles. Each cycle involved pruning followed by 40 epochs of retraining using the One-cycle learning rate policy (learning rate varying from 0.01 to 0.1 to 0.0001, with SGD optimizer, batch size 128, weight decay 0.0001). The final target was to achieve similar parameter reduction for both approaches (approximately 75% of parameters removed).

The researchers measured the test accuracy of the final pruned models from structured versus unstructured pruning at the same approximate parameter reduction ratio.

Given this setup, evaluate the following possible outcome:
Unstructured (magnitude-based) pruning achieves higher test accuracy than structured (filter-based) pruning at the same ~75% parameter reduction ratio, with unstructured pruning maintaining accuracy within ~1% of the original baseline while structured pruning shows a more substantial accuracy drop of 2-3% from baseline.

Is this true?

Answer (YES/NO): NO